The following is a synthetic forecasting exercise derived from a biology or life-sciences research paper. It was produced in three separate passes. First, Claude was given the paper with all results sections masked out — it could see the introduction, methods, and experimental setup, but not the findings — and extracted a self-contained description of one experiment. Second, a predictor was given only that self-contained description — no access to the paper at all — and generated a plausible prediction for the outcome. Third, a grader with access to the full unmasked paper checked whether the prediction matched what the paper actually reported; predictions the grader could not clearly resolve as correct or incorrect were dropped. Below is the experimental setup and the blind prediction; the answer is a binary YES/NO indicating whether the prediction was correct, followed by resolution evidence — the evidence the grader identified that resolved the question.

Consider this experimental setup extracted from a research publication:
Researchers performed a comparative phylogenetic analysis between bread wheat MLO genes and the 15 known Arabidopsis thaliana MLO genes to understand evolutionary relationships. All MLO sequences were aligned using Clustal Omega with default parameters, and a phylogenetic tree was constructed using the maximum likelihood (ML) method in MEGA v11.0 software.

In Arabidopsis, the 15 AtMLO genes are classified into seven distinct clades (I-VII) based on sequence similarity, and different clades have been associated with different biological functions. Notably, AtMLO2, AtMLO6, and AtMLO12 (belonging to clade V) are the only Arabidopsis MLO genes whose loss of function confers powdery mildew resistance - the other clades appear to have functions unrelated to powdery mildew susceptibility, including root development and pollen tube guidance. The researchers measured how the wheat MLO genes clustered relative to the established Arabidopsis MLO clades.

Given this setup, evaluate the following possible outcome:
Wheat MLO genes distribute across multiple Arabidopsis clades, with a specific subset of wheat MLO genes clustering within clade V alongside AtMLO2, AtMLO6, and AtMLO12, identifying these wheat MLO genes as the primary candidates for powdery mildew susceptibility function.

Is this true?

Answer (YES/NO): NO